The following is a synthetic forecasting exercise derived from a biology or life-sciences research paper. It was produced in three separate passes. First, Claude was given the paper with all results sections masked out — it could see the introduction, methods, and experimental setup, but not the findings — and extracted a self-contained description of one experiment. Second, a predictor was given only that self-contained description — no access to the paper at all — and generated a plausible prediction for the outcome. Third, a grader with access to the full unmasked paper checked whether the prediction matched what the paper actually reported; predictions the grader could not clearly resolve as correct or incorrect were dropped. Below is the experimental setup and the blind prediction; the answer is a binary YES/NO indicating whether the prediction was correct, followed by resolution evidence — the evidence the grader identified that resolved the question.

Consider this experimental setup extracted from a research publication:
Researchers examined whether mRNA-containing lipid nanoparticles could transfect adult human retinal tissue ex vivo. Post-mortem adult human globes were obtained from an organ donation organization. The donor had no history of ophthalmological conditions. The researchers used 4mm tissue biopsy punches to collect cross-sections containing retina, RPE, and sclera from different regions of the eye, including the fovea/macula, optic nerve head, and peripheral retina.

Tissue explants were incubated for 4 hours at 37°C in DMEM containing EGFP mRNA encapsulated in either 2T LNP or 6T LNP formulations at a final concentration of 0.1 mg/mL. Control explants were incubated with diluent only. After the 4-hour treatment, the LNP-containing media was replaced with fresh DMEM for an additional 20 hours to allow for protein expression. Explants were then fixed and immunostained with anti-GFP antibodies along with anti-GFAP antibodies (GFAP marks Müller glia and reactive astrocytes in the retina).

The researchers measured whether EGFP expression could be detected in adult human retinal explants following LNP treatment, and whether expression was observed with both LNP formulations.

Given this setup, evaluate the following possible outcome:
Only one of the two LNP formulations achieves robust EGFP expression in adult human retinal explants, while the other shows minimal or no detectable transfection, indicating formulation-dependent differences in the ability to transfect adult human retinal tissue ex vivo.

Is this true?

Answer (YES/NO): NO